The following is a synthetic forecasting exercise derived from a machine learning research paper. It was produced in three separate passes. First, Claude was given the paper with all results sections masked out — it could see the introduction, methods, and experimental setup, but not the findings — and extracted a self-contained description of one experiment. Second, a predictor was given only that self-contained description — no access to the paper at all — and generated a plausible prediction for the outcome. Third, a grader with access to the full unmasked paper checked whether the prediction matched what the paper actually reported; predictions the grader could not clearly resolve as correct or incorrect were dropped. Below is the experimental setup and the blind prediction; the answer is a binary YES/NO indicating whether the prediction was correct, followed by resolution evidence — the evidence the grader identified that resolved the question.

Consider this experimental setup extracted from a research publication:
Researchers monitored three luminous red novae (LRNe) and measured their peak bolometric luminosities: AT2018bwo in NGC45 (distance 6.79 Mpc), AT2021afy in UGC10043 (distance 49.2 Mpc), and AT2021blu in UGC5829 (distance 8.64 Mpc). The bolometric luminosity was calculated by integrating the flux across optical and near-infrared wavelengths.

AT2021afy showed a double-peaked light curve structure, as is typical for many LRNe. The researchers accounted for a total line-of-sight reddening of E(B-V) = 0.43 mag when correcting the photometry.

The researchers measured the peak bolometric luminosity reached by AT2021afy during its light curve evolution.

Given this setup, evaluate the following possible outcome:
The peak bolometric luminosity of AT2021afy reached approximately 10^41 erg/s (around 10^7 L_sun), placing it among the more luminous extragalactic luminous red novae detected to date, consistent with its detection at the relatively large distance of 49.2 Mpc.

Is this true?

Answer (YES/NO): YES